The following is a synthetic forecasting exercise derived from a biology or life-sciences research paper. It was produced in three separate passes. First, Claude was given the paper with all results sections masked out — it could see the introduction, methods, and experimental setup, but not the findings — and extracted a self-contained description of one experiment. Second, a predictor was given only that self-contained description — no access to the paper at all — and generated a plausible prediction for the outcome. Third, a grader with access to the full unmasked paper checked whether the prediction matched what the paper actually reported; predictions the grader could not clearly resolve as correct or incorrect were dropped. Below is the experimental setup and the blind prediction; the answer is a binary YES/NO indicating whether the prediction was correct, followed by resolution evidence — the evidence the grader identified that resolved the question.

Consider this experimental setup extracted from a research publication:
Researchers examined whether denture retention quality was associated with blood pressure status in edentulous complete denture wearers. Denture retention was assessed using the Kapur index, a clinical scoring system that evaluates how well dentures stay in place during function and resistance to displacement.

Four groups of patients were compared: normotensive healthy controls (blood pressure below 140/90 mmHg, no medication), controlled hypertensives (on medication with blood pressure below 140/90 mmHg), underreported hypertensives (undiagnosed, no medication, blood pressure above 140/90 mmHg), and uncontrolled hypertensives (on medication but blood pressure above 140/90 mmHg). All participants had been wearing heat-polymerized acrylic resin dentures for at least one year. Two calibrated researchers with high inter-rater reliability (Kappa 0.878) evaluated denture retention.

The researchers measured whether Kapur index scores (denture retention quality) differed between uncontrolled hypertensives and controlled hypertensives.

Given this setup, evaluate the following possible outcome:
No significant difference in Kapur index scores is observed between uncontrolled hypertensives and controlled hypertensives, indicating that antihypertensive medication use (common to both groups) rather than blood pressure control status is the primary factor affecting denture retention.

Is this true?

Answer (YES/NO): YES